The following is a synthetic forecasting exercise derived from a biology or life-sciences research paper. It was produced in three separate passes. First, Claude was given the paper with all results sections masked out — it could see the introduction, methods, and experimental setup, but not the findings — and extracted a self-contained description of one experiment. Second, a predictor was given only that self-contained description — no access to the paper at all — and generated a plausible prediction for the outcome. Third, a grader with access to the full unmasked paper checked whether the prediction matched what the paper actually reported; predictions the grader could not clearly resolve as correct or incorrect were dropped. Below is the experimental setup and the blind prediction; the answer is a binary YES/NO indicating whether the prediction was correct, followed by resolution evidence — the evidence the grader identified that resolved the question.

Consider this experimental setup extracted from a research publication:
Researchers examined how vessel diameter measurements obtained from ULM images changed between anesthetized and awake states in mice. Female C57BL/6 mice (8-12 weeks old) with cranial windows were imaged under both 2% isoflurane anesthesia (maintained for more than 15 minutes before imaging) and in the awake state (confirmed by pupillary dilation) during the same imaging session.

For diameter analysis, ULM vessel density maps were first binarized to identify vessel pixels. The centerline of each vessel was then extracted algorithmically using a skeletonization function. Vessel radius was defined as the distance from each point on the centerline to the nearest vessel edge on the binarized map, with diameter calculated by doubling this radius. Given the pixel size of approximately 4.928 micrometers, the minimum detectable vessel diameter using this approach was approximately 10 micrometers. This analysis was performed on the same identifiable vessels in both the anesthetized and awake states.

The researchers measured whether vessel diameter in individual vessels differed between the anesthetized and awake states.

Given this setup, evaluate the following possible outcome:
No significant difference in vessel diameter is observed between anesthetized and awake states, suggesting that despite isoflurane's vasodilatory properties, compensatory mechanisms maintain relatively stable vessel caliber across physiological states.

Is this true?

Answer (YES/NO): NO